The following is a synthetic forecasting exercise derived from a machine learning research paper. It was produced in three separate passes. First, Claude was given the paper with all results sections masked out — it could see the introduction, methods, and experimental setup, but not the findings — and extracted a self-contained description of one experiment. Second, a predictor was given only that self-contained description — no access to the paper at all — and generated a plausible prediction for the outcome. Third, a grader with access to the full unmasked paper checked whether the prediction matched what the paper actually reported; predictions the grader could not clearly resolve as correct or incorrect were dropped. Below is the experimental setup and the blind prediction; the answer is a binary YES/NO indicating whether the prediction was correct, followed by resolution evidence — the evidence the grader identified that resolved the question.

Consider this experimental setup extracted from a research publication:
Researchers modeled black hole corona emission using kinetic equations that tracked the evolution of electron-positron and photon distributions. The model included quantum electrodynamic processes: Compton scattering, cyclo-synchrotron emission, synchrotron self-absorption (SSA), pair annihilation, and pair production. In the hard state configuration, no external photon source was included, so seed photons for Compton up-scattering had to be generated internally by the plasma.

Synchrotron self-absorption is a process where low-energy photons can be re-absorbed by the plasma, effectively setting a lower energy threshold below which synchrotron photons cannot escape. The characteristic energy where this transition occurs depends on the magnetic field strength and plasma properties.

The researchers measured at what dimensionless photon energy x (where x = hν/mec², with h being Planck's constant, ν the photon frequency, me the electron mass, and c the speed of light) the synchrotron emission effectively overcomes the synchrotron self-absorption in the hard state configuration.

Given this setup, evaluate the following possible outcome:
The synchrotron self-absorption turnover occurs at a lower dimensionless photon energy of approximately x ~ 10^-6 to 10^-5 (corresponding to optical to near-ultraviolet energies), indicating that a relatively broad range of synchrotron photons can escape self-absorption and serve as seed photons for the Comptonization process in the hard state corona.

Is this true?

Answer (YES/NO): YES